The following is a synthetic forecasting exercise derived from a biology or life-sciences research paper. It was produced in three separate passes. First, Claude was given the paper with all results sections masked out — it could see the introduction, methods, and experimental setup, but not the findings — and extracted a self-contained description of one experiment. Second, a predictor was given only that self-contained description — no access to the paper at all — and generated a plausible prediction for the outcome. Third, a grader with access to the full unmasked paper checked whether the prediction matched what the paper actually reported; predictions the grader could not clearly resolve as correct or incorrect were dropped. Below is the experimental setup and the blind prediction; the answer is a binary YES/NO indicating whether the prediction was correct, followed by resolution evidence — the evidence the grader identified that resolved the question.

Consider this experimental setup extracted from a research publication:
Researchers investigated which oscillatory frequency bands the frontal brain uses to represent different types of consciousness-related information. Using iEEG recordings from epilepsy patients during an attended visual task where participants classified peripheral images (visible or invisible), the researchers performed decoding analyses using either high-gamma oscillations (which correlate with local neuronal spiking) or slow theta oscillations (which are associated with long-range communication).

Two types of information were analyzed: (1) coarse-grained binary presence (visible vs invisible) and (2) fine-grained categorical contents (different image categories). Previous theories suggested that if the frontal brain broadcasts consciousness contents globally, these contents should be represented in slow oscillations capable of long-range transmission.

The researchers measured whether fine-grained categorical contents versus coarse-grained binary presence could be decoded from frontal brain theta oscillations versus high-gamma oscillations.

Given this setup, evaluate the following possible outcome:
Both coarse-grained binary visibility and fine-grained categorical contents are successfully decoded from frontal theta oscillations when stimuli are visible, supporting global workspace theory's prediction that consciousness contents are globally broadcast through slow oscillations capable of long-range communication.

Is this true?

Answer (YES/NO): NO